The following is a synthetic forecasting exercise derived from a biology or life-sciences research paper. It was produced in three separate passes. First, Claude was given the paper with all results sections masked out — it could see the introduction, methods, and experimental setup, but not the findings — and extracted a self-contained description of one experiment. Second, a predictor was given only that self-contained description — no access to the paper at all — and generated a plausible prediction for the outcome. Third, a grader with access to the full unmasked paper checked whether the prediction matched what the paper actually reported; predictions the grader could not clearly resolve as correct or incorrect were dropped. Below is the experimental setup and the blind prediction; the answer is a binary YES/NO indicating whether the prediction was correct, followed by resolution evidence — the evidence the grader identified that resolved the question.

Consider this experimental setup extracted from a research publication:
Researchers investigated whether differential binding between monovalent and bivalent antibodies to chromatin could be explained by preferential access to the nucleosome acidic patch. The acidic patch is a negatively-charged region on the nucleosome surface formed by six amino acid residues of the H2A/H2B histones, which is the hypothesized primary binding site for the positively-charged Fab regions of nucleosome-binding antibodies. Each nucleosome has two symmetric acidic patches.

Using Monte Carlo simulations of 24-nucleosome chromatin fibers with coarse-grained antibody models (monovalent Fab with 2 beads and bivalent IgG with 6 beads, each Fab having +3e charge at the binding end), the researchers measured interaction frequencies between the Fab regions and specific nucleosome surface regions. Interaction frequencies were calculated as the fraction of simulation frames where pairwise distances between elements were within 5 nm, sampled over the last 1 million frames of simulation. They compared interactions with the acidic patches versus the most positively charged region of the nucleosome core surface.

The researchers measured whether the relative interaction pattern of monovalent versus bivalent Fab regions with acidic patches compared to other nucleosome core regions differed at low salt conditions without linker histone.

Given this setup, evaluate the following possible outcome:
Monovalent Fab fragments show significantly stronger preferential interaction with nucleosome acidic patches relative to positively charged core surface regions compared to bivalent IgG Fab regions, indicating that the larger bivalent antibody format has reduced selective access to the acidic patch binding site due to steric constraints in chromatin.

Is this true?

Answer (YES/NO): NO